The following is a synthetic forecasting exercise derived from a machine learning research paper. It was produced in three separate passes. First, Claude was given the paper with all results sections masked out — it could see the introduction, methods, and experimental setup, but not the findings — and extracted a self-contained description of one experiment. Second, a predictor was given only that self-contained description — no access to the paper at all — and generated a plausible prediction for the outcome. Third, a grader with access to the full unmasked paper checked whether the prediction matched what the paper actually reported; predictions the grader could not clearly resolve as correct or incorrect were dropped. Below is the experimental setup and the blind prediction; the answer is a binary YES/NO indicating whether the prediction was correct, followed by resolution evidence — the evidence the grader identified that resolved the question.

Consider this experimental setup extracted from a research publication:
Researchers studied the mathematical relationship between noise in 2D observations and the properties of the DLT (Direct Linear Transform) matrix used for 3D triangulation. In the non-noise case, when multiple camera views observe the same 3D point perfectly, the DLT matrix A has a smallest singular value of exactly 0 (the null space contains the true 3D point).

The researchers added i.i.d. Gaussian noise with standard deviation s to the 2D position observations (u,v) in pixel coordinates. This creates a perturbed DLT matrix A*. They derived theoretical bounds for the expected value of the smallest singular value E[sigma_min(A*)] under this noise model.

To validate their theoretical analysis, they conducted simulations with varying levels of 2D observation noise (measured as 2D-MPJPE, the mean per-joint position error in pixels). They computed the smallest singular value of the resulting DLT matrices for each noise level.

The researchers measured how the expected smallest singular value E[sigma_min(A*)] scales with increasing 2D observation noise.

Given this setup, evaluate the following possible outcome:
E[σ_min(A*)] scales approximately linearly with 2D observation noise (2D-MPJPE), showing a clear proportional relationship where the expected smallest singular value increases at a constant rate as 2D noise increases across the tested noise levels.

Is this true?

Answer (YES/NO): YES